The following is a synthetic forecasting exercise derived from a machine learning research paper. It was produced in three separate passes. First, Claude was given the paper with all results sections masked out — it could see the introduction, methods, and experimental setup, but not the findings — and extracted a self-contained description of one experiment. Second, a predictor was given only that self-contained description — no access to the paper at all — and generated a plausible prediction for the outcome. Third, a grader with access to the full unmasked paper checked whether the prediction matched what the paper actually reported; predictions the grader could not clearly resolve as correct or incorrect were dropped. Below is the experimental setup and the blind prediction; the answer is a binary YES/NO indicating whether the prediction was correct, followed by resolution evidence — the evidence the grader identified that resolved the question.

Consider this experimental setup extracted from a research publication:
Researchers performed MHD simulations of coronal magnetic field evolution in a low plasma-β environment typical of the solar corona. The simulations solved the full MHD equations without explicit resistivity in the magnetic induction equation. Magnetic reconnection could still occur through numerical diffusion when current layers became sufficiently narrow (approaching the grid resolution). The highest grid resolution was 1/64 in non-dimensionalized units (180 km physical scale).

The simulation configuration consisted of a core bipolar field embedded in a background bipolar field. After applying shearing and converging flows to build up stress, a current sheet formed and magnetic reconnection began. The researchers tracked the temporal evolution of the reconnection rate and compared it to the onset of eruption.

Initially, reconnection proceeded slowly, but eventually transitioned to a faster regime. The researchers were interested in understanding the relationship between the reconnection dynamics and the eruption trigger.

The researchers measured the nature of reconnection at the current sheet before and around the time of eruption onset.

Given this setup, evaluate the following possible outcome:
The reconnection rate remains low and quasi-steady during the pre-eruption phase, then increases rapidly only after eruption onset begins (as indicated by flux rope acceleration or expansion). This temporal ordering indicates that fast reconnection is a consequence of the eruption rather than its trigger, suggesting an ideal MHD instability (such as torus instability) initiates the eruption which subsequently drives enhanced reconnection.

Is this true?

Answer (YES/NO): NO